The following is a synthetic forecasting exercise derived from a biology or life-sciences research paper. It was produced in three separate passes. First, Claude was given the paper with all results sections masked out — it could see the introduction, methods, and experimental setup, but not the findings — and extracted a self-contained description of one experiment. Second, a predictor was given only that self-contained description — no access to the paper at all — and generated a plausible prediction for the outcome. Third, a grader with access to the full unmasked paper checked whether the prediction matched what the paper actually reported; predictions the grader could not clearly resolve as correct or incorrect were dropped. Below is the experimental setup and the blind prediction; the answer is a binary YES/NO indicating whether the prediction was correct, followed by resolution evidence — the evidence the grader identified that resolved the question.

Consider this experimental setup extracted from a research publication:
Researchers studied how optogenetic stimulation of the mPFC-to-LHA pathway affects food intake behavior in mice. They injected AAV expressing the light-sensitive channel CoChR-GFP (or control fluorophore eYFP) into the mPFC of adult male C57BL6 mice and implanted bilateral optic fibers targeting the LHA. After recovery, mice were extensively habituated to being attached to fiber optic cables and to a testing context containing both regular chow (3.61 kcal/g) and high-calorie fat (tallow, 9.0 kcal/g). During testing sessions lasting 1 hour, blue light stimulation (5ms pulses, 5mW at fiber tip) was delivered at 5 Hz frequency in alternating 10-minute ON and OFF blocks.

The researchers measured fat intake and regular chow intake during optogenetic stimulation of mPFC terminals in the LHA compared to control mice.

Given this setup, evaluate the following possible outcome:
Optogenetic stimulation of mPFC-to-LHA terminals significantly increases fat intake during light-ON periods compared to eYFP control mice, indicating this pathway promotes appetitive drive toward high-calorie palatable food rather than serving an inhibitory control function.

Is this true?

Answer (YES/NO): YES